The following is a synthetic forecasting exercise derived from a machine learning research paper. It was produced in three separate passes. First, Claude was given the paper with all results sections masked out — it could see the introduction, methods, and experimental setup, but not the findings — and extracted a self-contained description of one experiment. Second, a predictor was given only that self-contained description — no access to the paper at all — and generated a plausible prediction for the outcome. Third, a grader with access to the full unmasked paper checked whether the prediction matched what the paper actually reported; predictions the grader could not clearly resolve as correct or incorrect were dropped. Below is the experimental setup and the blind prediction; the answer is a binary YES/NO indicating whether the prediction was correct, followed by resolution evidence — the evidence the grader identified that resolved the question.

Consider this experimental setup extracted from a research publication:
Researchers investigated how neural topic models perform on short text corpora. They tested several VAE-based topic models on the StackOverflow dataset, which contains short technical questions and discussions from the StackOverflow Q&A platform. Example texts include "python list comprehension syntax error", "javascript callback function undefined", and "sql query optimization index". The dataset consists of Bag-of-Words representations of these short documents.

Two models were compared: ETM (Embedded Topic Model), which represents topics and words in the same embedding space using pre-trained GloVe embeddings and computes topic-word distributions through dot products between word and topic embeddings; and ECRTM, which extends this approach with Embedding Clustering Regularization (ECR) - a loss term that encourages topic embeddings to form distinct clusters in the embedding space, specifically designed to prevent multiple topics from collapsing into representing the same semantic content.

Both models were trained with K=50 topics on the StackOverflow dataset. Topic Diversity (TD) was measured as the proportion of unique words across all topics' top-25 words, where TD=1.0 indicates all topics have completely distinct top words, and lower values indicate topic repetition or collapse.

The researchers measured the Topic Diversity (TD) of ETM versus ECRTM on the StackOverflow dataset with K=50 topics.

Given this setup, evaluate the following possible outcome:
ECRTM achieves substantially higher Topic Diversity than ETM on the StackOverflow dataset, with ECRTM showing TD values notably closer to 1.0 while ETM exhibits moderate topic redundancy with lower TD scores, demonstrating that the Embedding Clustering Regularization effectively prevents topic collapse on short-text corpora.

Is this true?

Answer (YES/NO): YES